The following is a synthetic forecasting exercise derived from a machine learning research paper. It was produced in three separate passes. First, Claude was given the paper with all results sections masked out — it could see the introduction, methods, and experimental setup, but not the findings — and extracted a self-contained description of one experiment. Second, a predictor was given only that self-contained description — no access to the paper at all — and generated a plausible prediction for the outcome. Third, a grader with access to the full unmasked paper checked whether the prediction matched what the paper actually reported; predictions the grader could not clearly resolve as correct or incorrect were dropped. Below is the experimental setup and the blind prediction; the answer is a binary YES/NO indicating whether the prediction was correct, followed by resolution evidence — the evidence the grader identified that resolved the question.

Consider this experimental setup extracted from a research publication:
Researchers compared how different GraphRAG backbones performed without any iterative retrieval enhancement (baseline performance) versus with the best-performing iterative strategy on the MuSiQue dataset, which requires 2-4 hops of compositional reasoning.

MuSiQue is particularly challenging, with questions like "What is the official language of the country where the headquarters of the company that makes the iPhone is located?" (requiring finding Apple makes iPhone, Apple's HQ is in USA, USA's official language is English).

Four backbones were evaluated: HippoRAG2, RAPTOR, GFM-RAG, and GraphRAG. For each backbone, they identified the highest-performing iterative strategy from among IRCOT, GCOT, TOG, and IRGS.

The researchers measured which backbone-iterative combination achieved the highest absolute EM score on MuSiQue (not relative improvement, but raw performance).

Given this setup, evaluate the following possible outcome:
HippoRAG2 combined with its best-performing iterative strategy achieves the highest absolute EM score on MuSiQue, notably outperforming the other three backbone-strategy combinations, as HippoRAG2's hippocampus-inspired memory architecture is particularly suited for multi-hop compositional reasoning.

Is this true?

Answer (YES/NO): YES